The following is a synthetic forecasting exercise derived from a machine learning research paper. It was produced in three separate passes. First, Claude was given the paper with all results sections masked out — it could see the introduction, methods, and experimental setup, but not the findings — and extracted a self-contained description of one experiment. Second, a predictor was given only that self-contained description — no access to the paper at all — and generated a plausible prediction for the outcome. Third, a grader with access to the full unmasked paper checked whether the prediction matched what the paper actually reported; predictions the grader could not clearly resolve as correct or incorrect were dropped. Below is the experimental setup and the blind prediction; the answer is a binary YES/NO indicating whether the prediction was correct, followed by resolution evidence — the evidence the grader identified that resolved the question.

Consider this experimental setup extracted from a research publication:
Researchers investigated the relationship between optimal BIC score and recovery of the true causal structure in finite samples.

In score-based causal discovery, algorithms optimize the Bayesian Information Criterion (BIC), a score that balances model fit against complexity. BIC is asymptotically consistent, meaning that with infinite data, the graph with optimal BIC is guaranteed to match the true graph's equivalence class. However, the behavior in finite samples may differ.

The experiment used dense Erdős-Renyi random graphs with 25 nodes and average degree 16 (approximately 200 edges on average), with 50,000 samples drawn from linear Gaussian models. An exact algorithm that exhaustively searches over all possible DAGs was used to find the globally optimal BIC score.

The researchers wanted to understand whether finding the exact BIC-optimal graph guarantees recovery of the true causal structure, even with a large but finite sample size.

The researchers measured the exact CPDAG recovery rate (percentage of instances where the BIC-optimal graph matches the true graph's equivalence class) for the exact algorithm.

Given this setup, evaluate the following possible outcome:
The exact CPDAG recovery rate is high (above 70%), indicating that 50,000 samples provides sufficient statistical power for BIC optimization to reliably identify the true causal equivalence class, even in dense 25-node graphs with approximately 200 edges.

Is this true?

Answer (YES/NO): NO